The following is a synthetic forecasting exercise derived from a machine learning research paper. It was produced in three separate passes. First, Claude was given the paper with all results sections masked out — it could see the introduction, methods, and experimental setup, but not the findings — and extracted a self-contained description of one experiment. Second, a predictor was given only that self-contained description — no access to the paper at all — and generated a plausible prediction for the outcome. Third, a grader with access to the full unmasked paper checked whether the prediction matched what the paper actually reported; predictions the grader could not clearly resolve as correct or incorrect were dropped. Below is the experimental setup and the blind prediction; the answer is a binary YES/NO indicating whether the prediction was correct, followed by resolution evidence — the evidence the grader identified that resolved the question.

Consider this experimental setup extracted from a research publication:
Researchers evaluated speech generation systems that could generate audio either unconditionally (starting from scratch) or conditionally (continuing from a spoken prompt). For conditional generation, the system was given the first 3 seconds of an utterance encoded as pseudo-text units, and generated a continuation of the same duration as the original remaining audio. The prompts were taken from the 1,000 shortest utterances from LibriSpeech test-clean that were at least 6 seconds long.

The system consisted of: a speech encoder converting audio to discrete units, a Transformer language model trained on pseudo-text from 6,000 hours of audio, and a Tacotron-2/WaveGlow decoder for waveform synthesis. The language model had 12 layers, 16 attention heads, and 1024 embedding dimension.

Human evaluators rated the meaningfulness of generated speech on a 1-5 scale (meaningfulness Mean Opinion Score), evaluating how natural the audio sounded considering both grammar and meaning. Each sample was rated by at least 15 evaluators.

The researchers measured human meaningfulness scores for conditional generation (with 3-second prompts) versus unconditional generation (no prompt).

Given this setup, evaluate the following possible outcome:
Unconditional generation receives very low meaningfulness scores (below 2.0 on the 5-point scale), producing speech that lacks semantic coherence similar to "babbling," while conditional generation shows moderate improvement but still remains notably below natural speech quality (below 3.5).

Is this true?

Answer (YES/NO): NO